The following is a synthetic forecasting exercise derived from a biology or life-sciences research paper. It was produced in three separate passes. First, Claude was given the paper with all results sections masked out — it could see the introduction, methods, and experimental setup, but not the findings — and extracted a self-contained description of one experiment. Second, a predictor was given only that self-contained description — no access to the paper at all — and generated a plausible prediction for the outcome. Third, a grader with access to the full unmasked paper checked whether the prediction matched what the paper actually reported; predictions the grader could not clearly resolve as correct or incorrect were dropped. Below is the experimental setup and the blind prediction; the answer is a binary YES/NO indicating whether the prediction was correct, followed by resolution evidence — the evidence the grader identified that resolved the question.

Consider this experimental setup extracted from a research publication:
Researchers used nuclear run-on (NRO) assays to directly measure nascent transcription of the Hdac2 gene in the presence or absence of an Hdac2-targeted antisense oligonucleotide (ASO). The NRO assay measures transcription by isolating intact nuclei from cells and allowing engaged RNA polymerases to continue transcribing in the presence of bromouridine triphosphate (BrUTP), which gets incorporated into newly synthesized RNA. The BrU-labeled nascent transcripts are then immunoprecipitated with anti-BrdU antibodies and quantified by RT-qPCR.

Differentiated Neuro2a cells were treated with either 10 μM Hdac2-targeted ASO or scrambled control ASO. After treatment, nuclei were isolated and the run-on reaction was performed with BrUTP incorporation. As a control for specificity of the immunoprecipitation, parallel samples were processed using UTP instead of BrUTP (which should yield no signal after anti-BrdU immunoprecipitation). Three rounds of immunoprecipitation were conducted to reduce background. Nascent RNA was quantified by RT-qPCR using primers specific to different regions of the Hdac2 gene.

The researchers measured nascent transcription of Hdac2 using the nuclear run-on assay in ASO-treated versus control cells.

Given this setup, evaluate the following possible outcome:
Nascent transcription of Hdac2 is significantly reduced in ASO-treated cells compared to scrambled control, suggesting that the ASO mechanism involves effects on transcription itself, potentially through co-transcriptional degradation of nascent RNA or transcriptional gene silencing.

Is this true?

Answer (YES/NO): YES